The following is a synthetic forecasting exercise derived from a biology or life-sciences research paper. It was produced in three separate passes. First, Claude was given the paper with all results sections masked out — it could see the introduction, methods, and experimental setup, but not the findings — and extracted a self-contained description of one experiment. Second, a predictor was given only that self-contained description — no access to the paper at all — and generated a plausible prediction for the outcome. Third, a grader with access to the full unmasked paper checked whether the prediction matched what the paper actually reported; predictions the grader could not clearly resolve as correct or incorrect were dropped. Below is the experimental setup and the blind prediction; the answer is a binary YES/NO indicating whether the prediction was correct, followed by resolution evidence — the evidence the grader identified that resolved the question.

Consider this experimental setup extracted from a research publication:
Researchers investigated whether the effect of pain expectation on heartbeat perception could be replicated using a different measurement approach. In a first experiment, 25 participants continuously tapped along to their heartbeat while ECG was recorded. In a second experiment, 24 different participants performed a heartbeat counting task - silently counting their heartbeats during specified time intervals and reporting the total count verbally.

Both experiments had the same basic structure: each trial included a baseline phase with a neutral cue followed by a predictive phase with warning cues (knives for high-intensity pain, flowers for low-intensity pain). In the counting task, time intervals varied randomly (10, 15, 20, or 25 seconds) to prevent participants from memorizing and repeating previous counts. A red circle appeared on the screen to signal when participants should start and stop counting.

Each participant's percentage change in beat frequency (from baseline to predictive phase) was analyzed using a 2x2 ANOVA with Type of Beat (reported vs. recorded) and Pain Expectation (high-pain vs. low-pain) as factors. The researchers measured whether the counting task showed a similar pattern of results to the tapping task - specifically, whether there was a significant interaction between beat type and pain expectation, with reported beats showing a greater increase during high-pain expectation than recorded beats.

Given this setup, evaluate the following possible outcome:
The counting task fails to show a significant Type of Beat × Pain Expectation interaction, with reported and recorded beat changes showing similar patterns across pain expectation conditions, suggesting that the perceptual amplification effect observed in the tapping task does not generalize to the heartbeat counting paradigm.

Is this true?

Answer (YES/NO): NO